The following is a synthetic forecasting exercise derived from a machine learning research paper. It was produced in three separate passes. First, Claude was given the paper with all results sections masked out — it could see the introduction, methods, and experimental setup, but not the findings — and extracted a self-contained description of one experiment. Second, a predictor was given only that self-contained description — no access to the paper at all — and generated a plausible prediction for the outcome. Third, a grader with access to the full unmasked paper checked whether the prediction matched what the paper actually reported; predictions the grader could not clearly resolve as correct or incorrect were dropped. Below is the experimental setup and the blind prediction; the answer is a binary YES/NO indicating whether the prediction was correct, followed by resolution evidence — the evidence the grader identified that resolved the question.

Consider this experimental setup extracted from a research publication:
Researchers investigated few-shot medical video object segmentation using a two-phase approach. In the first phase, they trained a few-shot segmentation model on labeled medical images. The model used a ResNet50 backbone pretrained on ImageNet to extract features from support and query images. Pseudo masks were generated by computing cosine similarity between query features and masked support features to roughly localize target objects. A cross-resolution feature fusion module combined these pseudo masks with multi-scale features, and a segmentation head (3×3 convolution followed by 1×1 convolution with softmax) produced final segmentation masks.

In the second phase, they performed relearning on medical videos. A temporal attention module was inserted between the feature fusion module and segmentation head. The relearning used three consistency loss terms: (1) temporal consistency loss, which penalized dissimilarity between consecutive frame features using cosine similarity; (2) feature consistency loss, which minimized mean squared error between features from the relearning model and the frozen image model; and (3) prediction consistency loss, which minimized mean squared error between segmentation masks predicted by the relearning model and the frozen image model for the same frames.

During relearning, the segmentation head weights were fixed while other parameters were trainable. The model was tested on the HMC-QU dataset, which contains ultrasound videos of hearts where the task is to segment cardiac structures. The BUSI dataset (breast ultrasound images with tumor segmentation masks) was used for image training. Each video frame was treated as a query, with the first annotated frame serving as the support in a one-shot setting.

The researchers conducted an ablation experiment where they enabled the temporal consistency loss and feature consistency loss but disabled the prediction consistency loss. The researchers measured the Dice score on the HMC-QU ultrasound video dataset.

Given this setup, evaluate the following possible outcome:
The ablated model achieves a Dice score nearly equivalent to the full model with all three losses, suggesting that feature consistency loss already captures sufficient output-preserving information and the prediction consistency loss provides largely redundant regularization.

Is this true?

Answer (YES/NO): NO